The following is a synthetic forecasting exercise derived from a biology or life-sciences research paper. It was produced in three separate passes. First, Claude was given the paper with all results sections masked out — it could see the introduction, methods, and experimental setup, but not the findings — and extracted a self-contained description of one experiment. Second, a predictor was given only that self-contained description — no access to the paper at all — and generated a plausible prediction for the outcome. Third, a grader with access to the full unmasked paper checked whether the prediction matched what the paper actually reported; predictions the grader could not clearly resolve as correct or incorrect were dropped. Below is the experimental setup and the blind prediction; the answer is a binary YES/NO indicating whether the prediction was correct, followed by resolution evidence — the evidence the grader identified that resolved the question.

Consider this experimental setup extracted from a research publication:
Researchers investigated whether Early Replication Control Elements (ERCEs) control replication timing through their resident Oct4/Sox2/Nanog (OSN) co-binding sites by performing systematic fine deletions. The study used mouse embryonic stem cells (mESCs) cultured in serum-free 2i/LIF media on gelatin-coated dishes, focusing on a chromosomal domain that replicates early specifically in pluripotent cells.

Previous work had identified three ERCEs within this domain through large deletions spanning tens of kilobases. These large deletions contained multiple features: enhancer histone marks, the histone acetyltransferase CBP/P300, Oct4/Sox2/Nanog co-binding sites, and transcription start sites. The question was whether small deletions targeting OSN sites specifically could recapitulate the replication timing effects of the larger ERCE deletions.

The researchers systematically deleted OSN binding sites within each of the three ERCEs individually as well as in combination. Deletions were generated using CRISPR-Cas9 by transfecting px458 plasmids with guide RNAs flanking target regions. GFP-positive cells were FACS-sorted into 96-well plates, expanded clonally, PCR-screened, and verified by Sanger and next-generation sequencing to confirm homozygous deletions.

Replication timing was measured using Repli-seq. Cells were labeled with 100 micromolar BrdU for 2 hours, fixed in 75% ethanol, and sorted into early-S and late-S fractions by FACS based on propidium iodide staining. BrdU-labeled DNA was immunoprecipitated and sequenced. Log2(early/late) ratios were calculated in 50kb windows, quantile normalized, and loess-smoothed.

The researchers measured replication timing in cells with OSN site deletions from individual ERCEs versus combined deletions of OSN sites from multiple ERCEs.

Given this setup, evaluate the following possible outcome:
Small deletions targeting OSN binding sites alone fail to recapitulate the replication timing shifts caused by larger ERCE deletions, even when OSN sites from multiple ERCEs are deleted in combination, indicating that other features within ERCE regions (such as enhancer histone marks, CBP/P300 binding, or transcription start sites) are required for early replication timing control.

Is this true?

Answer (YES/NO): NO